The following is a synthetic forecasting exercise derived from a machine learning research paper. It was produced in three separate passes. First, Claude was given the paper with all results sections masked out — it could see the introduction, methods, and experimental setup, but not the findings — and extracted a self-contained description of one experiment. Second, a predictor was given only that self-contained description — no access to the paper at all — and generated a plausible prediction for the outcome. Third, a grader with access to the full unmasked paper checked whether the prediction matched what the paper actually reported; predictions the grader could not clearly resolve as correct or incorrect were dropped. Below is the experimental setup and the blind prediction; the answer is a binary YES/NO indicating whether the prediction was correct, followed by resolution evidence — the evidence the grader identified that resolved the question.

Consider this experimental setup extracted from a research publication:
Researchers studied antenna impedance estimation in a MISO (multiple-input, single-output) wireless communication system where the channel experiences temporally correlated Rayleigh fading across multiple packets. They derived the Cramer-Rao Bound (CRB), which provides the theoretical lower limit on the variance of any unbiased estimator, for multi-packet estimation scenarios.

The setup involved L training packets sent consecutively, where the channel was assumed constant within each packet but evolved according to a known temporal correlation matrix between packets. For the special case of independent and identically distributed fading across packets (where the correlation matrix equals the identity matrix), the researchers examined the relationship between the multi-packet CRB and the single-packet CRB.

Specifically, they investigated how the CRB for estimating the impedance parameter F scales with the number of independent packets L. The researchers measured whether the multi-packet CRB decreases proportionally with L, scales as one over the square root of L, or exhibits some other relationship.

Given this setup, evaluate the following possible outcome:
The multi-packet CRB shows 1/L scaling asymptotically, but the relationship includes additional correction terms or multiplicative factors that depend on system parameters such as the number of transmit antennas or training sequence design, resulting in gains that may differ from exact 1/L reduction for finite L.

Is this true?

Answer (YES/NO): NO